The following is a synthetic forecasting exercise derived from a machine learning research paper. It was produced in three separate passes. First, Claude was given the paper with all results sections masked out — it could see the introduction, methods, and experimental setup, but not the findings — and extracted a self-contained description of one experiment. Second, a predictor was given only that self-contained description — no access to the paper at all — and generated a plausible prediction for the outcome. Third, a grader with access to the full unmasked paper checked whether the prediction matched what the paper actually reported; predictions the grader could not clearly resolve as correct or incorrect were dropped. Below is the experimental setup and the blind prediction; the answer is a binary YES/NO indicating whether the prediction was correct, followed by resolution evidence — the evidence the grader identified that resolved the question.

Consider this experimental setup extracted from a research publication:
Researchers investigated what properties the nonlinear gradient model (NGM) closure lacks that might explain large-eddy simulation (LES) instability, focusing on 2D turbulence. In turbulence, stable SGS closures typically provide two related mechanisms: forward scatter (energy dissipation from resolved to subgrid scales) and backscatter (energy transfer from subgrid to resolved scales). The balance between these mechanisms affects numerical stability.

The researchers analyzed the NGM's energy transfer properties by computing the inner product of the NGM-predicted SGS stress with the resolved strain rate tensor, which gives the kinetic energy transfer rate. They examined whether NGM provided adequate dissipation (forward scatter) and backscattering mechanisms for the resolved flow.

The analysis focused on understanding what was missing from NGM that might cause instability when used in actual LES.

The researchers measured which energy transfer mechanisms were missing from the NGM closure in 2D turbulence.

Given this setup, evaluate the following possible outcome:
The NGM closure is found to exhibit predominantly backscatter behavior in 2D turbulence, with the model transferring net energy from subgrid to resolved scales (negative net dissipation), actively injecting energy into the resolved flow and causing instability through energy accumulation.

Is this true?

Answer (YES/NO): NO